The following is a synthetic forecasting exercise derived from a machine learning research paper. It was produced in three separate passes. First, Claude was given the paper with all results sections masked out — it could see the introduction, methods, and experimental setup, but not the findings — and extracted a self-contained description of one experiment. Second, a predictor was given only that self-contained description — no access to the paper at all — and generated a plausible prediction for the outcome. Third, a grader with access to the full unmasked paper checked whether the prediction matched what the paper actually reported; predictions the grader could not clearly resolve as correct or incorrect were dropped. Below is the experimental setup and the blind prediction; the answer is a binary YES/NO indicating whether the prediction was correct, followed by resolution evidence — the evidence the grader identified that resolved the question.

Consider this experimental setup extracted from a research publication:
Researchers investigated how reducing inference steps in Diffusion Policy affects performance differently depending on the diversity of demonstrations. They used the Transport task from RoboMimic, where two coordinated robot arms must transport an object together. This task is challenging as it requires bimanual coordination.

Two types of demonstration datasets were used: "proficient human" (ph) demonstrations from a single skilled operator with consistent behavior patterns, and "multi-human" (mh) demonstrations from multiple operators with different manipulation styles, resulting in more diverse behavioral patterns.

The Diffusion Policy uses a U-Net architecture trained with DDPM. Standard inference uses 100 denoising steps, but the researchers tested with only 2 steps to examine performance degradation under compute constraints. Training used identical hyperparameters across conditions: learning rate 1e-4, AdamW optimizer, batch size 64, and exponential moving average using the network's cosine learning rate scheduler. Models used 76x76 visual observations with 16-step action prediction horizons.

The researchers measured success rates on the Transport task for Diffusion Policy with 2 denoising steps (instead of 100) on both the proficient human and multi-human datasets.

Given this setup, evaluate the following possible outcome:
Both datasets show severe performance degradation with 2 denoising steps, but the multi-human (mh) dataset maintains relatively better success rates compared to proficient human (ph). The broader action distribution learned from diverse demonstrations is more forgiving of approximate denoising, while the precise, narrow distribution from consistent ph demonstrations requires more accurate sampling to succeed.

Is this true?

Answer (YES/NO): NO